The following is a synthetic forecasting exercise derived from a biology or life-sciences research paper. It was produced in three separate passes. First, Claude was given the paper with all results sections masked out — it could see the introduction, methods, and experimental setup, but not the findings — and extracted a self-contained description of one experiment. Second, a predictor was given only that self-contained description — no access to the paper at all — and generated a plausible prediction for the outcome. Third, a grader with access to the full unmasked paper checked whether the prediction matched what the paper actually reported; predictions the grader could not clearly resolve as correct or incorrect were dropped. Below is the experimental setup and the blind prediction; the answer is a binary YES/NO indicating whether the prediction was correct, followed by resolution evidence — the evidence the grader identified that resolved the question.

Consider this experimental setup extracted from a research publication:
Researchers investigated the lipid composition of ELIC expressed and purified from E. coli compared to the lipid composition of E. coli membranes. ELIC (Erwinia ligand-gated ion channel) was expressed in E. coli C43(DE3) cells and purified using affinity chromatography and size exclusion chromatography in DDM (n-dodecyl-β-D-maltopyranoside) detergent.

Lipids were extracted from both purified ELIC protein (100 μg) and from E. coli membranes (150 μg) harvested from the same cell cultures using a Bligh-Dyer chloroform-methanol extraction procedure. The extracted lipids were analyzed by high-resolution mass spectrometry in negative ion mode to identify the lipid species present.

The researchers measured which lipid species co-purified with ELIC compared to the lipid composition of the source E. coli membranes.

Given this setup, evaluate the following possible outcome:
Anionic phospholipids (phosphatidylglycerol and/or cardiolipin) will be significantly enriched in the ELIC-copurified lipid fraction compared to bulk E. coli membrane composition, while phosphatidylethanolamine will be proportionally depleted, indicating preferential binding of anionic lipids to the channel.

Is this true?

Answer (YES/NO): YES